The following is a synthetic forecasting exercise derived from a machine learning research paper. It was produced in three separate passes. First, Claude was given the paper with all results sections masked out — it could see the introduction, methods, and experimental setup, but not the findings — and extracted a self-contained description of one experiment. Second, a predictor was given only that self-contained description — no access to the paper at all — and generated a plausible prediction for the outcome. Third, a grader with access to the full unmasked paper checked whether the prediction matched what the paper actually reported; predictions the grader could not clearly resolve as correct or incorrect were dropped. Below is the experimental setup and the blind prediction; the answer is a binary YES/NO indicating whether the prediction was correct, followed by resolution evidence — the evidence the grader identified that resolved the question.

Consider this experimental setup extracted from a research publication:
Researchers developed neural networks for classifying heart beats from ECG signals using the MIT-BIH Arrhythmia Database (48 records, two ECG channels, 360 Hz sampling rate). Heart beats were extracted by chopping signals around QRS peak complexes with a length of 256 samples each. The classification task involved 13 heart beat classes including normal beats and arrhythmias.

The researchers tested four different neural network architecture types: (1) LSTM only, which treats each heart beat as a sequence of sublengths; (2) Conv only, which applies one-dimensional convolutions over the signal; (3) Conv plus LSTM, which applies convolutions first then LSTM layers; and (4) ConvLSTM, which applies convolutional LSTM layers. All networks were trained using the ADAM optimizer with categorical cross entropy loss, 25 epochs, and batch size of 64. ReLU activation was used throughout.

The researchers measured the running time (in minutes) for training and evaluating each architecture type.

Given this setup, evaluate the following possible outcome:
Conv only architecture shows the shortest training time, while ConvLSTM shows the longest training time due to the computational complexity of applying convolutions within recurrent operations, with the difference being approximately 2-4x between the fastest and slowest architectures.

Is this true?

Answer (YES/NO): NO